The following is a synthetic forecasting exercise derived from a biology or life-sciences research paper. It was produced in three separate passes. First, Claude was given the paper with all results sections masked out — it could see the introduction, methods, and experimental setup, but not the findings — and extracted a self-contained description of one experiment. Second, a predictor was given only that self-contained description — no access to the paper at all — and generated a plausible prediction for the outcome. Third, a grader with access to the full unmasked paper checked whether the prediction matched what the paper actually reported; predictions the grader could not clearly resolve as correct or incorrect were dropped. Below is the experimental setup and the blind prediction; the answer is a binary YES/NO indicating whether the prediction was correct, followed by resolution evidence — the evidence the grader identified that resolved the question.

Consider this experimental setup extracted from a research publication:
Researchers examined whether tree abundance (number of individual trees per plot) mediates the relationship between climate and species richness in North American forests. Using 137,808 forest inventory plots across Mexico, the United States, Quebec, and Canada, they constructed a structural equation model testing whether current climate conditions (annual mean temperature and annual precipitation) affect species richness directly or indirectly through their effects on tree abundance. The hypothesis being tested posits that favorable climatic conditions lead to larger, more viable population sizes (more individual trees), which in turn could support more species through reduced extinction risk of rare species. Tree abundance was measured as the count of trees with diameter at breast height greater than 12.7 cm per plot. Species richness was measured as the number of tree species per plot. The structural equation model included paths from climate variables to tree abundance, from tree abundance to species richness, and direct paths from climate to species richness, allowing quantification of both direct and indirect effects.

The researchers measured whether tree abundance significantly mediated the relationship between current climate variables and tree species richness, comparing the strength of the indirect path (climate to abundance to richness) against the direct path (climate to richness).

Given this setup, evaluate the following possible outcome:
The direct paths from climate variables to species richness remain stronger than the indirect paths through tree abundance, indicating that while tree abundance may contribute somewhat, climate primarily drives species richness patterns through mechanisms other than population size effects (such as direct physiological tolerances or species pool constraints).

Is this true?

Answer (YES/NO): NO